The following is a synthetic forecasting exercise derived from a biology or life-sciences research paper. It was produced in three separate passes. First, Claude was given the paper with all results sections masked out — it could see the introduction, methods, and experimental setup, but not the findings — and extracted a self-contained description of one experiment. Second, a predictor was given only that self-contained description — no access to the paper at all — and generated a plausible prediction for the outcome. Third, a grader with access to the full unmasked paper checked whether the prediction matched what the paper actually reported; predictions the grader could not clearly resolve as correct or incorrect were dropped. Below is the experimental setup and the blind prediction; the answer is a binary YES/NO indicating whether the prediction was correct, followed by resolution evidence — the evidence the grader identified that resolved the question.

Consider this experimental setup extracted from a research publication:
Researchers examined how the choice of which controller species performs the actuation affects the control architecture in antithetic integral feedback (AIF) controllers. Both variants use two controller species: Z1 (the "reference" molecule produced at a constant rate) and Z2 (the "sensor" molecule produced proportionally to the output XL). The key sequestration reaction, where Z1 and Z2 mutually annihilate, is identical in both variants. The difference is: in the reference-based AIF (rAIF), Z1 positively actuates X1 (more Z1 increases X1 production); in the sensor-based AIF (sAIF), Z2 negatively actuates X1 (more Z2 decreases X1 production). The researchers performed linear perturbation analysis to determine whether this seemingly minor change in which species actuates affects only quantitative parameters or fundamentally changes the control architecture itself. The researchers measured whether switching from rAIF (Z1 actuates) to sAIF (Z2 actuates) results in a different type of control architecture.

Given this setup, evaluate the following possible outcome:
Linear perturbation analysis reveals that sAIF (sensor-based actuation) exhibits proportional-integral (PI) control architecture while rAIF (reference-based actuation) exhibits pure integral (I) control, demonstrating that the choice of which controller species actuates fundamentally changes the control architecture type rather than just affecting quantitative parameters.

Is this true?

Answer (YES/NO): NO